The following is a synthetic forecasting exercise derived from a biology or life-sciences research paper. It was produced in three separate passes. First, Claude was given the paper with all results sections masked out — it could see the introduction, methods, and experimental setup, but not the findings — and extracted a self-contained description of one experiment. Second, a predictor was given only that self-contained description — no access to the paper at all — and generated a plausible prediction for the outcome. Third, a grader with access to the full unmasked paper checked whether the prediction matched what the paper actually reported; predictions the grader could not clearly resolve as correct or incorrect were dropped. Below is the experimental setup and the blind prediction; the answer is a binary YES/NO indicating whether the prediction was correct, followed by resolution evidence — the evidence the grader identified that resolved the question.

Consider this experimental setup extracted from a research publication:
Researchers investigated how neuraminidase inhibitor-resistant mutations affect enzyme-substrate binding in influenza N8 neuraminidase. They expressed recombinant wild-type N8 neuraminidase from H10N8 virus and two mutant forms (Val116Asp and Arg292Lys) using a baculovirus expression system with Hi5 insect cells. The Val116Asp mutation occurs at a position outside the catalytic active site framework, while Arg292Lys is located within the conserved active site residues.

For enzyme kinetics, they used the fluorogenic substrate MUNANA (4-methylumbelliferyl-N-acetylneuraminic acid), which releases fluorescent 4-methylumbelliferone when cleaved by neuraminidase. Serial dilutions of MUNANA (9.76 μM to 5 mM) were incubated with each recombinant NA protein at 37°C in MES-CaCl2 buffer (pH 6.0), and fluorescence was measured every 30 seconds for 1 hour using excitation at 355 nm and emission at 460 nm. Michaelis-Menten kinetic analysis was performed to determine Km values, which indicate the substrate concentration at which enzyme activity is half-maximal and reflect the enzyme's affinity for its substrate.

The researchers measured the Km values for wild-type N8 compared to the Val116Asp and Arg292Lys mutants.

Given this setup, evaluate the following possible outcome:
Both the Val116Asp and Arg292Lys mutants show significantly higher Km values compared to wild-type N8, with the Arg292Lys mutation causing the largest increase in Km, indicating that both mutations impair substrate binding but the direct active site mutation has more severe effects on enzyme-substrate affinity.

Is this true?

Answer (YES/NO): YES